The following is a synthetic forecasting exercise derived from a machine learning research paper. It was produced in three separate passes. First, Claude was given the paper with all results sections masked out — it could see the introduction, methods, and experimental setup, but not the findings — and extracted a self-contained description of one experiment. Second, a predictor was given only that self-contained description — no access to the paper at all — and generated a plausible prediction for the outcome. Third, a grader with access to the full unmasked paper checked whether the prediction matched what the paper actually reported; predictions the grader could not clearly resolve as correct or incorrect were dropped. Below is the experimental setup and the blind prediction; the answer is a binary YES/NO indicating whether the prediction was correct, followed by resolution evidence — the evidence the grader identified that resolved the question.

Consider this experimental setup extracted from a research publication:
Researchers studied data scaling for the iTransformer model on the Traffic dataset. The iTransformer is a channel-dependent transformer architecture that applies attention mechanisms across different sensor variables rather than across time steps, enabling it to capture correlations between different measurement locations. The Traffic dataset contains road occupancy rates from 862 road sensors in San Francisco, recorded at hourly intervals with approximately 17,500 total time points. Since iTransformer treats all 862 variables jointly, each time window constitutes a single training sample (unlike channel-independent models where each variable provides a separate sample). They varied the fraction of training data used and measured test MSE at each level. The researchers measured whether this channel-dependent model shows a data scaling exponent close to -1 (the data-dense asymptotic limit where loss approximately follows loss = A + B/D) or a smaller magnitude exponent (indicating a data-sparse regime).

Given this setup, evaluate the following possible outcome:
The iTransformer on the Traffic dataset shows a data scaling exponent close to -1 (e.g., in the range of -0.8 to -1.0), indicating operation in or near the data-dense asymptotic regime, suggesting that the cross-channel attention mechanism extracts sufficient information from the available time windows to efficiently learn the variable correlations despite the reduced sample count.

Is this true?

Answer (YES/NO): YES